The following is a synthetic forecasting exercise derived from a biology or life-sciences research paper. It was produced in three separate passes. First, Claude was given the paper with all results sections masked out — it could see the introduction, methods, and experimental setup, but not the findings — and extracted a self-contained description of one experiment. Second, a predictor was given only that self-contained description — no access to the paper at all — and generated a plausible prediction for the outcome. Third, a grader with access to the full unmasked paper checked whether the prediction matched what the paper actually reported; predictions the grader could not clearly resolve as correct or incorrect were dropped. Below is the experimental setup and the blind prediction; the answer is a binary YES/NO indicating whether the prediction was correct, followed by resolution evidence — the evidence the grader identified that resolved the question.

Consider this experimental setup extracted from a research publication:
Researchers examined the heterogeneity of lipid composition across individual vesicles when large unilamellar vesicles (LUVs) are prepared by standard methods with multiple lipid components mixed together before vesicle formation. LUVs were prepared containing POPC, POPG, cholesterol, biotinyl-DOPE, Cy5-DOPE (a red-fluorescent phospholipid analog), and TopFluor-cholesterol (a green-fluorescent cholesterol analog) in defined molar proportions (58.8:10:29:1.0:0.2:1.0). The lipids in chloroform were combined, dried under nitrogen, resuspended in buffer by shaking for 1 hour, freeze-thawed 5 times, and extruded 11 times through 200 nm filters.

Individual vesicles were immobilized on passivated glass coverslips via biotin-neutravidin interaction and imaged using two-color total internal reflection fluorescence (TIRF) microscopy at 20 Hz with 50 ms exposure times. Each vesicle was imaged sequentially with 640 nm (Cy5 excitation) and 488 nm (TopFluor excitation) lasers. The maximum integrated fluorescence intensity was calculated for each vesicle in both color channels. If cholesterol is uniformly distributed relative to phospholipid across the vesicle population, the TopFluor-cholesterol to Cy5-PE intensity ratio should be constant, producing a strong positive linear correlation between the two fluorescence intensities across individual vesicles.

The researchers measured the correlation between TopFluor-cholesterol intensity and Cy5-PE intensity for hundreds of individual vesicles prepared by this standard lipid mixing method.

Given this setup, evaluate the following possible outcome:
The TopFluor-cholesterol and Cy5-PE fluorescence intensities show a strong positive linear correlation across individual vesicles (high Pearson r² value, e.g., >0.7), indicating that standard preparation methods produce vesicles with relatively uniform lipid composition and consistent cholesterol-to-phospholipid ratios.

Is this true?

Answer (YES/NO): NO